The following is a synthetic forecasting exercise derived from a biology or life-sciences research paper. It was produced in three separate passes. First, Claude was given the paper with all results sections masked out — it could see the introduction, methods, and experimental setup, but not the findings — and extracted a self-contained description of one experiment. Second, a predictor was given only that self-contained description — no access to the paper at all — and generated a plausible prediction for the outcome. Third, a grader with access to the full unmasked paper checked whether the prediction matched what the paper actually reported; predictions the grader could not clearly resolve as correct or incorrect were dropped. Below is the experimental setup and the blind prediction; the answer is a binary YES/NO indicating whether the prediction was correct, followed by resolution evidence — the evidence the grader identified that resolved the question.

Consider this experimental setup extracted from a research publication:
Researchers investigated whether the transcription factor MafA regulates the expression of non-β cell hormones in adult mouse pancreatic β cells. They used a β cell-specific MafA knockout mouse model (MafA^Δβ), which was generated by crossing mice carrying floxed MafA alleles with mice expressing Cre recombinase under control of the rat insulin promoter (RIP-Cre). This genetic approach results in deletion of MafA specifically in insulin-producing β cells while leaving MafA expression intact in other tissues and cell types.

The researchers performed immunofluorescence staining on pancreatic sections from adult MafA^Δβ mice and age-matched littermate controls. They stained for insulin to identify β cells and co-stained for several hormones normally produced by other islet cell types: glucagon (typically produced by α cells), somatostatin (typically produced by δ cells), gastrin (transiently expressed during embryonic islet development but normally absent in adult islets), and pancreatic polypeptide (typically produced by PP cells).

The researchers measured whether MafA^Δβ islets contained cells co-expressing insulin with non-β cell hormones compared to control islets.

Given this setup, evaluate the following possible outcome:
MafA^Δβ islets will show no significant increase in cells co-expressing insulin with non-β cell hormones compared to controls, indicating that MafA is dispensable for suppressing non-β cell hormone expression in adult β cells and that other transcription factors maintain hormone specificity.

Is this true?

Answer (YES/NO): NO